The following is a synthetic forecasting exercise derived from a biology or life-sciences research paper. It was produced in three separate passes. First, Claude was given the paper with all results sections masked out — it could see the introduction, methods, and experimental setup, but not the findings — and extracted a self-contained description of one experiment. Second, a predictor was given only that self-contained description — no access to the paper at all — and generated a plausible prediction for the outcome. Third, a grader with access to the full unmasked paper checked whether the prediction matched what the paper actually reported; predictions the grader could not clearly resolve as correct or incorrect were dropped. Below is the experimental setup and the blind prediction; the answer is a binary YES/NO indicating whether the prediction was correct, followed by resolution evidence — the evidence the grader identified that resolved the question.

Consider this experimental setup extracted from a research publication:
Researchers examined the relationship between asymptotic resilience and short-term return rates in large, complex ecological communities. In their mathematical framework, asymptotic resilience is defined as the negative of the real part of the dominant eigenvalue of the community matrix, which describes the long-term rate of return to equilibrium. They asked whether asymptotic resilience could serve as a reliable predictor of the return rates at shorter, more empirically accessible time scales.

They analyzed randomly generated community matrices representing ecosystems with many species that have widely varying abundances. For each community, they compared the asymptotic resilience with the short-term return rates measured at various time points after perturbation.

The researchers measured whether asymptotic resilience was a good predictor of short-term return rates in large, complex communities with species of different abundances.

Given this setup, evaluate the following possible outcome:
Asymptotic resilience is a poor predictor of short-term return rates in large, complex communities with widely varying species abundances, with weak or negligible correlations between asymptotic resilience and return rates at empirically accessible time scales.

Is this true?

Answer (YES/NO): YES